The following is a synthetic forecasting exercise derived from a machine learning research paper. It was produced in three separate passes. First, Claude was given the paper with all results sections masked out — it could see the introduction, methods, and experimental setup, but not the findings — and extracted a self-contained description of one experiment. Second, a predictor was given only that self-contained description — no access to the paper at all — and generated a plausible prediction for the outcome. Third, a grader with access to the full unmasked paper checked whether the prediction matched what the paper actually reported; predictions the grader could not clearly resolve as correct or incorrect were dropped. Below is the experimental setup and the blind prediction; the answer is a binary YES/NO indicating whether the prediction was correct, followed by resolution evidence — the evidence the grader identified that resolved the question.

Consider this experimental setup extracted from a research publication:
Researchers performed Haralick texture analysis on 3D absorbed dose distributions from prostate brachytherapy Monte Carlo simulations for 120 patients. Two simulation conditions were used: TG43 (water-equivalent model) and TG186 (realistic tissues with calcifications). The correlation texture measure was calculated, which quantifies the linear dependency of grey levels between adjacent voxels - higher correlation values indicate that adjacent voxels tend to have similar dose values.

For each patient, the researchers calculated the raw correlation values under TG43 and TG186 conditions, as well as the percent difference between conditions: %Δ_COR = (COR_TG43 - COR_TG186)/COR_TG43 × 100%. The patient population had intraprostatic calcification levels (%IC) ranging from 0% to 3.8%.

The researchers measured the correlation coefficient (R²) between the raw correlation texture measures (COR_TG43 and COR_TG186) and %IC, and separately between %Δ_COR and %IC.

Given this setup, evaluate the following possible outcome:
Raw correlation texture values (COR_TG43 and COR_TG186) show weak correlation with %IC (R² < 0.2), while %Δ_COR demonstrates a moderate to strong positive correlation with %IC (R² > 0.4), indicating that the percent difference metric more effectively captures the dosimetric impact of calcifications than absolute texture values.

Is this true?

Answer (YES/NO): YES